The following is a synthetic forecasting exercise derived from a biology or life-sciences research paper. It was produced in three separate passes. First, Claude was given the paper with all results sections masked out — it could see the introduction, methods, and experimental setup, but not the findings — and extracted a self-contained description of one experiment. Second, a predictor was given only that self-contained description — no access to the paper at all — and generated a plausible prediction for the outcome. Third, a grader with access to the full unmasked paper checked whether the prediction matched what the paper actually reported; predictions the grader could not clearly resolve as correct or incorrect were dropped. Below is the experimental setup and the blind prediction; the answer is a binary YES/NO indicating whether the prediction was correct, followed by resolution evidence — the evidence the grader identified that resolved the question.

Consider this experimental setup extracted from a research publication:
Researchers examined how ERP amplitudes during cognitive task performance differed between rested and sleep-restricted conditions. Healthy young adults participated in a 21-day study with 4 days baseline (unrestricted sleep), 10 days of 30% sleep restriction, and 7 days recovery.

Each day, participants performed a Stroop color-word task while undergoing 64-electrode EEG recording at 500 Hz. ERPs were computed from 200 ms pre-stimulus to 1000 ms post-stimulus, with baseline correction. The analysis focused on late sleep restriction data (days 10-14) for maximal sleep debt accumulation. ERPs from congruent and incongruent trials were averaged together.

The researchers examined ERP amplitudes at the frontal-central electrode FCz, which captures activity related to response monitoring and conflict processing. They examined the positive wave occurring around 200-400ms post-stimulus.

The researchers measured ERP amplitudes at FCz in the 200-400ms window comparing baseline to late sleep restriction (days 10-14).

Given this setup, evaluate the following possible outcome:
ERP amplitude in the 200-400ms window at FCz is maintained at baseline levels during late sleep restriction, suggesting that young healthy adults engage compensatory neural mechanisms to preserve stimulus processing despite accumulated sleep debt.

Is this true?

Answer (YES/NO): NO